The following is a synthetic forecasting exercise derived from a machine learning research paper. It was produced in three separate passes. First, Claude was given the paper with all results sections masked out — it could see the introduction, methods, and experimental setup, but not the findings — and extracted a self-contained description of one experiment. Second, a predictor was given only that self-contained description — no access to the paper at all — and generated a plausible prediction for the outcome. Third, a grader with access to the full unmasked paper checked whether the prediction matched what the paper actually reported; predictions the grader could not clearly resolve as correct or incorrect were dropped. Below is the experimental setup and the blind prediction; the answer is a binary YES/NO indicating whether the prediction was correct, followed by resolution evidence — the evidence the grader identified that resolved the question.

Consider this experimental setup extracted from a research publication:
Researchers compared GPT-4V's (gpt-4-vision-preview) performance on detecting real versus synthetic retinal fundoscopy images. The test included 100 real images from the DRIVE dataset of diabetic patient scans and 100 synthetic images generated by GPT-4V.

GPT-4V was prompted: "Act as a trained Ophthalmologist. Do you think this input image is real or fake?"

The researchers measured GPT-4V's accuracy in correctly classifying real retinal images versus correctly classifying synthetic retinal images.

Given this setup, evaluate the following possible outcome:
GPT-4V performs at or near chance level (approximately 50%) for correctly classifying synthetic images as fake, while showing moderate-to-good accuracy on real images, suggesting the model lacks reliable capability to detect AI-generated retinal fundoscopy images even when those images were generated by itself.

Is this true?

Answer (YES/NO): YES